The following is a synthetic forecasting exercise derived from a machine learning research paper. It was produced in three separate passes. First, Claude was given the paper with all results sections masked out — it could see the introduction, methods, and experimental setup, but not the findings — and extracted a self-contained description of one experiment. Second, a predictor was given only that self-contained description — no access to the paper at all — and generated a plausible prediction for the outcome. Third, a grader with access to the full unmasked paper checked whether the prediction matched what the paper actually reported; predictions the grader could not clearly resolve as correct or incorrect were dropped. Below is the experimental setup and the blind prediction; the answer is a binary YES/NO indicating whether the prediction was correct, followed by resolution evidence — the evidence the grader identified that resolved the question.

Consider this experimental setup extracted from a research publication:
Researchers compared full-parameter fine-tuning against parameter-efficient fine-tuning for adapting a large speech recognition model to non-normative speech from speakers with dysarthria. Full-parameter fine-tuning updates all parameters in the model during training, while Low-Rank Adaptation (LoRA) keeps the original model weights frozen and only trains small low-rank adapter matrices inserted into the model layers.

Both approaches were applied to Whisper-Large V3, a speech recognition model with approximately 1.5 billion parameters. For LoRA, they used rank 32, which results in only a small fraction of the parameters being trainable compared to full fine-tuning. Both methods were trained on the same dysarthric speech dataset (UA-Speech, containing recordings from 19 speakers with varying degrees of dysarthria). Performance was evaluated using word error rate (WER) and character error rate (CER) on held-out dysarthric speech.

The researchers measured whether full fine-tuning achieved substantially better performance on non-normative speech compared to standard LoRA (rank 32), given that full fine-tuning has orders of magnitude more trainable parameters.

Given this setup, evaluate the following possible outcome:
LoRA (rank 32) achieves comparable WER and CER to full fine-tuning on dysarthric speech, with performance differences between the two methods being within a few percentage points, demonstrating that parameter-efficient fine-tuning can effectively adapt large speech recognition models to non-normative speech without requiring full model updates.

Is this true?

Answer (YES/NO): YES